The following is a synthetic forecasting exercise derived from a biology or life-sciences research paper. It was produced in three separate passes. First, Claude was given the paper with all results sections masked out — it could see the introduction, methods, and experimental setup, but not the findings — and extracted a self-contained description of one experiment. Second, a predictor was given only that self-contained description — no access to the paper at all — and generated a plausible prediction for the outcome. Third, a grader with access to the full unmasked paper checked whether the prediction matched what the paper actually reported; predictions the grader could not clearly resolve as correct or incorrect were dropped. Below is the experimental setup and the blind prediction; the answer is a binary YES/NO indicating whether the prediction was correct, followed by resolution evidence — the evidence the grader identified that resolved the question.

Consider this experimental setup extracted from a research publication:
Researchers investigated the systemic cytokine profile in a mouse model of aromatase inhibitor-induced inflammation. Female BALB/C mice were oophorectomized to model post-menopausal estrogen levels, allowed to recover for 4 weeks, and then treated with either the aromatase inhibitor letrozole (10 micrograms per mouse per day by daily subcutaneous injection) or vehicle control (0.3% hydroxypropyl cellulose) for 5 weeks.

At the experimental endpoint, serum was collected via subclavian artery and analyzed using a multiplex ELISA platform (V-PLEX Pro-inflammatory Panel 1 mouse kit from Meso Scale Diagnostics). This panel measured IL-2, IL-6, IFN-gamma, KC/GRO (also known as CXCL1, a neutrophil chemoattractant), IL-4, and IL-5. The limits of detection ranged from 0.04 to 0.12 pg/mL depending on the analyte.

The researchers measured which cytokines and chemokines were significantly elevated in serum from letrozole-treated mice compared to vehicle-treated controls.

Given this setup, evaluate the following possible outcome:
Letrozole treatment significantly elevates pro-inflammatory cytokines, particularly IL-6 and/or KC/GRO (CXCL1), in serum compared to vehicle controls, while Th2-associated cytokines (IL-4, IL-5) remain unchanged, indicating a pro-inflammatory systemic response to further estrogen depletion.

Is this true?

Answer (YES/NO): NO